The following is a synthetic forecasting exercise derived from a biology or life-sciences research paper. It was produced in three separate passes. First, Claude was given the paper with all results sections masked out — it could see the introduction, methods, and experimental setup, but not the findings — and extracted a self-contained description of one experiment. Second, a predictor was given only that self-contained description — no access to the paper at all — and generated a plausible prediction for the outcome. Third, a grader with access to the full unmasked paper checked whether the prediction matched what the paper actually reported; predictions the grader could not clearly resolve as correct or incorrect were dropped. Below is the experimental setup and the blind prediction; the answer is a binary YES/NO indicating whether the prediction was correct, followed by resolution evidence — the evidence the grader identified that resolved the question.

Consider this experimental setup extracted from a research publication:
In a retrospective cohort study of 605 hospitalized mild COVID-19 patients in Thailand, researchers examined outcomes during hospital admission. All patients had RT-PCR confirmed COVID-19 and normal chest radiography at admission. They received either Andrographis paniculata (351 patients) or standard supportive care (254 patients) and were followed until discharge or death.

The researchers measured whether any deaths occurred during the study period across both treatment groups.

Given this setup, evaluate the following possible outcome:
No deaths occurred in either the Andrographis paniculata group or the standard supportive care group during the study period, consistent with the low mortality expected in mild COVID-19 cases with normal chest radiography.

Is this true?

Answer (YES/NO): YES